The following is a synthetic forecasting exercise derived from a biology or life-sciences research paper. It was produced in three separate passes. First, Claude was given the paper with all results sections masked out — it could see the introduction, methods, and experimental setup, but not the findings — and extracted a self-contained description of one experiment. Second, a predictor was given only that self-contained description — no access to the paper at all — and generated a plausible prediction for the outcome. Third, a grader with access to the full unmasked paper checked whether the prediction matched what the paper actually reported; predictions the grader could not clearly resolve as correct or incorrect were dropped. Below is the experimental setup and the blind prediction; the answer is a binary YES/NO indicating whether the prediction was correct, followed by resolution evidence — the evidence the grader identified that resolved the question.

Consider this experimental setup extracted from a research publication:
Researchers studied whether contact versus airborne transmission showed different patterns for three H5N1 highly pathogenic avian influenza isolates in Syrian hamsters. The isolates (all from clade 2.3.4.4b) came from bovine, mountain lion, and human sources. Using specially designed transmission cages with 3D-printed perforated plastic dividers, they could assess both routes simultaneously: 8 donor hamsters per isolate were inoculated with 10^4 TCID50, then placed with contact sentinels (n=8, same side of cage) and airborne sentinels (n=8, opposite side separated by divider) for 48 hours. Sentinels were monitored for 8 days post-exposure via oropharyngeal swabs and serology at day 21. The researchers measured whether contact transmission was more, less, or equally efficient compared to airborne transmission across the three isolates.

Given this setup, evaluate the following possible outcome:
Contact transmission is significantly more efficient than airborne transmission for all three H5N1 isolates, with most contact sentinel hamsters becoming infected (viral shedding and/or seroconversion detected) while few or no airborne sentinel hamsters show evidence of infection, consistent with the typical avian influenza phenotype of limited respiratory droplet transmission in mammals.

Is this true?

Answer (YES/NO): NO